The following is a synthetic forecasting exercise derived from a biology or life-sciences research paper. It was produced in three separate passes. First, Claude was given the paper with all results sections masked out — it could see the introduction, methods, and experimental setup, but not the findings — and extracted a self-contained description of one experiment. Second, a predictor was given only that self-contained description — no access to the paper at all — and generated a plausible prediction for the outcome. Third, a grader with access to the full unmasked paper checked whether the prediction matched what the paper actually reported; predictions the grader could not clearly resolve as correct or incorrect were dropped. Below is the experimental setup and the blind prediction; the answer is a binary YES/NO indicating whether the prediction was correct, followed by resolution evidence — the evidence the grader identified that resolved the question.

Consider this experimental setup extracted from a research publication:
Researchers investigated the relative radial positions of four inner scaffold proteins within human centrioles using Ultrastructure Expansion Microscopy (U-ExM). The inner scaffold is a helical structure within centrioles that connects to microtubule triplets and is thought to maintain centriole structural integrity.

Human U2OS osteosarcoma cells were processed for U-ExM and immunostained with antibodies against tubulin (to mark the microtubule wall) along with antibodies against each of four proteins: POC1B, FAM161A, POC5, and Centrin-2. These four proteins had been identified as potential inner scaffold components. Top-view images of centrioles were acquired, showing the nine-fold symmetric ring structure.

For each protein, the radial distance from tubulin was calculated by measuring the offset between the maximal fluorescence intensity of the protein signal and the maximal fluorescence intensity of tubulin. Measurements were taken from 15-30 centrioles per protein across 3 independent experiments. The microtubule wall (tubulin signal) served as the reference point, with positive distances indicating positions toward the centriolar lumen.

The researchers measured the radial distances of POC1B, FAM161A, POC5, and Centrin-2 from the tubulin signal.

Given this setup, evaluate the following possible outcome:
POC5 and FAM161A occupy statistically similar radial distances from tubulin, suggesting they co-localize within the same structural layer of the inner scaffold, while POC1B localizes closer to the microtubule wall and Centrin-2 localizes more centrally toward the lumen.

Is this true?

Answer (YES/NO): NO